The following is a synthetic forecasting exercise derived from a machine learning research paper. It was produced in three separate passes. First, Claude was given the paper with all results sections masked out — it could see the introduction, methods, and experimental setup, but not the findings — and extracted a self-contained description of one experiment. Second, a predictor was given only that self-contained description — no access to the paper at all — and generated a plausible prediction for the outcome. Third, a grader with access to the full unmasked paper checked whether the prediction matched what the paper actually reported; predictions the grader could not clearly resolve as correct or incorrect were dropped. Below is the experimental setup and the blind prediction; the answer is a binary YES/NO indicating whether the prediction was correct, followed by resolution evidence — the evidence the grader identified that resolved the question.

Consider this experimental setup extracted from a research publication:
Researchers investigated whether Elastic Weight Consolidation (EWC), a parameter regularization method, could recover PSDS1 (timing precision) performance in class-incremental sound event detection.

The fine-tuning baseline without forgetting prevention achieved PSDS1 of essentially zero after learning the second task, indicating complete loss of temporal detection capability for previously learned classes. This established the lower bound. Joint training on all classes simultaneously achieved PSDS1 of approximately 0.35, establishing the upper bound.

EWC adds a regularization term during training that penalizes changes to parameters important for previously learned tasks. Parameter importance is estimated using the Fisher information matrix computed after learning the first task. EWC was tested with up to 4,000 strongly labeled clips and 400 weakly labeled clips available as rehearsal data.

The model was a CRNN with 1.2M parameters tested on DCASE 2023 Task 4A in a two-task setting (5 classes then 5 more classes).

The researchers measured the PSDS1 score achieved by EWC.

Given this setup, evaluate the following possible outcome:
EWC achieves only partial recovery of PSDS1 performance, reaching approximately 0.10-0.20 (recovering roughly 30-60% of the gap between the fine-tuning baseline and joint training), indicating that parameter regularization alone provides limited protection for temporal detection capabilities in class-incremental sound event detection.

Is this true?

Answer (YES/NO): NO